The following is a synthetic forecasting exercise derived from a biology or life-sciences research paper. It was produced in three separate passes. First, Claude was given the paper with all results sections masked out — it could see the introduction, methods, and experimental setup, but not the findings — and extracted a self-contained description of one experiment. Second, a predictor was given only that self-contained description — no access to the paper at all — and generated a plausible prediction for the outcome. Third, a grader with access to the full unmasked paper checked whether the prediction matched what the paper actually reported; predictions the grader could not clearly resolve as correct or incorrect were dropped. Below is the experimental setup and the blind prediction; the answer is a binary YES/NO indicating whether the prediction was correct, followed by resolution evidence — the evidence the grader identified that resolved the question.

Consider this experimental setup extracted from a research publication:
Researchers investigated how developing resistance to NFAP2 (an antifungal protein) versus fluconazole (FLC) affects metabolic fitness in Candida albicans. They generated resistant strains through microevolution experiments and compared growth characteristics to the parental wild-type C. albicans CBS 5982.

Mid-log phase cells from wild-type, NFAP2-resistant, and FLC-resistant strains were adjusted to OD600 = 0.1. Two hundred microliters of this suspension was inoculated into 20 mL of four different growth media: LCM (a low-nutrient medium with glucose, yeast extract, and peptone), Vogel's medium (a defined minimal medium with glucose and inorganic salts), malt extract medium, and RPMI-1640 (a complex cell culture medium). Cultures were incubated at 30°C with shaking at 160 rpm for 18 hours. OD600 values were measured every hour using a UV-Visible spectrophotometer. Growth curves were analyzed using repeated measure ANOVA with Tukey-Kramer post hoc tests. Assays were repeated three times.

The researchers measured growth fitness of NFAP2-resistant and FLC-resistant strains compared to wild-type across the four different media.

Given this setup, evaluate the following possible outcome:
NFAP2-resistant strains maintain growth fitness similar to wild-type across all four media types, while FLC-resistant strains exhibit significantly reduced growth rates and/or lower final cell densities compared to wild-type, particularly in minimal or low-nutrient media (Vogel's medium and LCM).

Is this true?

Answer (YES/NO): NO